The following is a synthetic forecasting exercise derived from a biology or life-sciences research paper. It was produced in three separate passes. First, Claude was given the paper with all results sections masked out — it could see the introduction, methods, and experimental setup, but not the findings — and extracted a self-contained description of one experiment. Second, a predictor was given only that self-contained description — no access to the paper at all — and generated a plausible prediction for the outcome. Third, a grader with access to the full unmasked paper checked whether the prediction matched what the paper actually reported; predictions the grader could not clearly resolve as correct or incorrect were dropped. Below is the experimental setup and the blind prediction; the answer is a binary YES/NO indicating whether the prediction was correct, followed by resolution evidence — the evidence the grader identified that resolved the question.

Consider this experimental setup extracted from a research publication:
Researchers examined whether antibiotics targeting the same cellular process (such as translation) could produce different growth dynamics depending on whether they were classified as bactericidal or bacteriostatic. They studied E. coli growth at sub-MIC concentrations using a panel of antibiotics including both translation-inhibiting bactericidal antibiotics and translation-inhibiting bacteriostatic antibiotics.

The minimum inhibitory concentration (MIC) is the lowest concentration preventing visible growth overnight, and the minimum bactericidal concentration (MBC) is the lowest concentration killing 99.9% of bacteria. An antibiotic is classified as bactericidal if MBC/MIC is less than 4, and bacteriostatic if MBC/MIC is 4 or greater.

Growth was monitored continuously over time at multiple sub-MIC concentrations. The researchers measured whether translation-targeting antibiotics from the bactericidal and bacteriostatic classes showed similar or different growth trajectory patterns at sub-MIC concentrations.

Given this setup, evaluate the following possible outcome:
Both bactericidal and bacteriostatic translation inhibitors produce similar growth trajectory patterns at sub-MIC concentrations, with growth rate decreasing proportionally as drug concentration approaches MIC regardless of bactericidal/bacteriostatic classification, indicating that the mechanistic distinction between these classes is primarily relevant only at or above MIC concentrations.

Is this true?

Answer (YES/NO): NO